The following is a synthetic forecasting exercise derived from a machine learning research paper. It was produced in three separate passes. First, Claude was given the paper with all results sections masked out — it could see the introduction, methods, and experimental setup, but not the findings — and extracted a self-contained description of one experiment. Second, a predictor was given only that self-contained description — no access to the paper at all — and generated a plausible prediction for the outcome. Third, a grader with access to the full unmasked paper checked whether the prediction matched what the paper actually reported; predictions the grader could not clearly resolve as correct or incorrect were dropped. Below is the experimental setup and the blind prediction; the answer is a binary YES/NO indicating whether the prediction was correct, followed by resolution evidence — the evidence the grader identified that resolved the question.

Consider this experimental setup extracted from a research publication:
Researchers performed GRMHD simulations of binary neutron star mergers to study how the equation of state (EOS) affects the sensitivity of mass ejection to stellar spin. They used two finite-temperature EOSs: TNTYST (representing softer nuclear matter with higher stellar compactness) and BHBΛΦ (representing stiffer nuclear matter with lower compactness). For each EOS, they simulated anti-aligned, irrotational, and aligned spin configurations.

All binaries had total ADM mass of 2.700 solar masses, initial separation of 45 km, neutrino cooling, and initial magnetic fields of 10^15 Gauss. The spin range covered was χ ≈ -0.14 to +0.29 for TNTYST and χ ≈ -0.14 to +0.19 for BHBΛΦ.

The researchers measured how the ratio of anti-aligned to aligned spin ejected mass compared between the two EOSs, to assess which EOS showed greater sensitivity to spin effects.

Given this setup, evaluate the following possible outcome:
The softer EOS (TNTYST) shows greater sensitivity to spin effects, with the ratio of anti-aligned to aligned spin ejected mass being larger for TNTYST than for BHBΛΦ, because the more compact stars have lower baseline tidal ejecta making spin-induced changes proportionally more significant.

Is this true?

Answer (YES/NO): YES